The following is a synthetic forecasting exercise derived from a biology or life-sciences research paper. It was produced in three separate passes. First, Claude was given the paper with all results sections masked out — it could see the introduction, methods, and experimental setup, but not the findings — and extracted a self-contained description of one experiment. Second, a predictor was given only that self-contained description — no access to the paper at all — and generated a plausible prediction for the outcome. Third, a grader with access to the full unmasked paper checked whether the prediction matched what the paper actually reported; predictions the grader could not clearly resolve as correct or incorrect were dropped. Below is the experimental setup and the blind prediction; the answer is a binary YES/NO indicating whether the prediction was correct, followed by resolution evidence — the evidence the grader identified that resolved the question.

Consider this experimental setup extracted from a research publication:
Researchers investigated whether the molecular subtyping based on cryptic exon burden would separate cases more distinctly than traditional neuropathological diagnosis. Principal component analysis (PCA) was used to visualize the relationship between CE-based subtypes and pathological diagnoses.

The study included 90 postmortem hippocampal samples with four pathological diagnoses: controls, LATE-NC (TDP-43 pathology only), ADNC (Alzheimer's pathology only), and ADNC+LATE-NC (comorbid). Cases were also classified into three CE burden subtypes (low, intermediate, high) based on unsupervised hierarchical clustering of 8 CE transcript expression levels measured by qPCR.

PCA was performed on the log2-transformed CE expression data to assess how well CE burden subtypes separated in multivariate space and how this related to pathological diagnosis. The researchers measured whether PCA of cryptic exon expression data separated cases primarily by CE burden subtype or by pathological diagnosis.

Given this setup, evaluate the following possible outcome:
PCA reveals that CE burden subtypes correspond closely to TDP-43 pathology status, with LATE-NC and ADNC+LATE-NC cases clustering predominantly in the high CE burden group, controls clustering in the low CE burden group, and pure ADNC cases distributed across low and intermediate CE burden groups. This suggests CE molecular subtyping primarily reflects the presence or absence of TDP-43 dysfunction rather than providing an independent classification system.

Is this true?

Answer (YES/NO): NO